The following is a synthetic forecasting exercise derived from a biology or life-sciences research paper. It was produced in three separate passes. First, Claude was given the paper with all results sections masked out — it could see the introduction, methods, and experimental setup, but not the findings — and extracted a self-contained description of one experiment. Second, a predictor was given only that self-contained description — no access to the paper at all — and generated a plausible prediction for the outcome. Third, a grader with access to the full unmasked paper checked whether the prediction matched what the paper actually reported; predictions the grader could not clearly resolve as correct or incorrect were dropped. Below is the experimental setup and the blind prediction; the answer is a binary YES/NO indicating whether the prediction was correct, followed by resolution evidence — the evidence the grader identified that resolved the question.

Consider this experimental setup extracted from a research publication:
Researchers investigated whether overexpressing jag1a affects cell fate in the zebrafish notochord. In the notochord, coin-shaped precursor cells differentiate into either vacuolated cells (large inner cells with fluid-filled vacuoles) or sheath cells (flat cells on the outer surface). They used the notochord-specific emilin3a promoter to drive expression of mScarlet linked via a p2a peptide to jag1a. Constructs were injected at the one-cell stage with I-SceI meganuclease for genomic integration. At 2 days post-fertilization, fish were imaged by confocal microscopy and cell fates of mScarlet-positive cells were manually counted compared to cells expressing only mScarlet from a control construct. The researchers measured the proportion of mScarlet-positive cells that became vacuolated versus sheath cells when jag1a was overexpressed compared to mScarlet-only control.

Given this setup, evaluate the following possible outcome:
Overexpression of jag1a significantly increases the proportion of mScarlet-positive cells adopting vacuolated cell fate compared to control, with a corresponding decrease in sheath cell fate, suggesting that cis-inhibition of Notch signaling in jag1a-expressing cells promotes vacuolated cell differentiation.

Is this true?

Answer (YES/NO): YES